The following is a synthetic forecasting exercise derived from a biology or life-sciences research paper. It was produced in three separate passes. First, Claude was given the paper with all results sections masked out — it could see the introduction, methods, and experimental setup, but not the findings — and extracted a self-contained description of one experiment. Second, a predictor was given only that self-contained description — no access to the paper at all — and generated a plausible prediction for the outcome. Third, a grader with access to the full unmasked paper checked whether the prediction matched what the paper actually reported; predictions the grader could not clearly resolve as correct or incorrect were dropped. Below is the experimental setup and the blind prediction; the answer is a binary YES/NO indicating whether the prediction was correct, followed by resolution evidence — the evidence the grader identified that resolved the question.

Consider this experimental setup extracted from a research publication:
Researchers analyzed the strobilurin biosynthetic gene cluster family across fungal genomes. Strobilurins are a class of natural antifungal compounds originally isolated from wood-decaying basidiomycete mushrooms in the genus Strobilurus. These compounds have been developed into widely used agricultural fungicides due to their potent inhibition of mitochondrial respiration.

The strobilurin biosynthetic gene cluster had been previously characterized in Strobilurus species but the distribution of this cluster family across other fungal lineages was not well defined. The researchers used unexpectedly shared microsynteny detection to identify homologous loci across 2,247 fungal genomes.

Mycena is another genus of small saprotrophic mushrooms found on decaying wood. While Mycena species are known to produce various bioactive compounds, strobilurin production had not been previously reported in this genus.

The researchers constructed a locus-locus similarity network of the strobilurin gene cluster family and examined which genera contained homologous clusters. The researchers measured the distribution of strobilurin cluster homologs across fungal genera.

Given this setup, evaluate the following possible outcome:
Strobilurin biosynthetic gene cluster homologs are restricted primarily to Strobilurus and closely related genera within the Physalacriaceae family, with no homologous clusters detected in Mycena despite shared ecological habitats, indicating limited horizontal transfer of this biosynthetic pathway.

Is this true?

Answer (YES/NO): NO